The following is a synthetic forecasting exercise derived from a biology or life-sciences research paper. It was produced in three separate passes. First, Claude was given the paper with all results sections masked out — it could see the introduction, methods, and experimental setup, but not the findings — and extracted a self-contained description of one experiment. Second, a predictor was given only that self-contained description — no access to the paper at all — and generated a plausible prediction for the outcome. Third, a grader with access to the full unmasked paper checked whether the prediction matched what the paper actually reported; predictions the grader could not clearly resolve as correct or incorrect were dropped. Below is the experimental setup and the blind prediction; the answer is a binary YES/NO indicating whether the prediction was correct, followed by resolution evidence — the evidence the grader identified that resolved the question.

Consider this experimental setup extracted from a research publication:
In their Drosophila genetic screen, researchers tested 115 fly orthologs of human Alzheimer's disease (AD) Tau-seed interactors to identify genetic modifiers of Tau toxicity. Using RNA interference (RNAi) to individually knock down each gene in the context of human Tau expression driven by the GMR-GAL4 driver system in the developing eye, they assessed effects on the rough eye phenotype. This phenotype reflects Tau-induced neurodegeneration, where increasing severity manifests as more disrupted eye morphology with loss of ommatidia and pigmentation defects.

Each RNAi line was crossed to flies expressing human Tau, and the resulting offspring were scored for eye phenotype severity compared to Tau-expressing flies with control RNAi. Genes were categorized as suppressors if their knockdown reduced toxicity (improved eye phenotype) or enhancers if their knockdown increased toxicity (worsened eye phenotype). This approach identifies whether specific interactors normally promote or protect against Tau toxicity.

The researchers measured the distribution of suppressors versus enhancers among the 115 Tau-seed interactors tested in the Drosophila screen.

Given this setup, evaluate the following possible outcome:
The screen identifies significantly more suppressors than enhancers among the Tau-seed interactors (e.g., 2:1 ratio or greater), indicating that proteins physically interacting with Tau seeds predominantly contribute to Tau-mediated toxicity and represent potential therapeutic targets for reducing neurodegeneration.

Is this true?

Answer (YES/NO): YES